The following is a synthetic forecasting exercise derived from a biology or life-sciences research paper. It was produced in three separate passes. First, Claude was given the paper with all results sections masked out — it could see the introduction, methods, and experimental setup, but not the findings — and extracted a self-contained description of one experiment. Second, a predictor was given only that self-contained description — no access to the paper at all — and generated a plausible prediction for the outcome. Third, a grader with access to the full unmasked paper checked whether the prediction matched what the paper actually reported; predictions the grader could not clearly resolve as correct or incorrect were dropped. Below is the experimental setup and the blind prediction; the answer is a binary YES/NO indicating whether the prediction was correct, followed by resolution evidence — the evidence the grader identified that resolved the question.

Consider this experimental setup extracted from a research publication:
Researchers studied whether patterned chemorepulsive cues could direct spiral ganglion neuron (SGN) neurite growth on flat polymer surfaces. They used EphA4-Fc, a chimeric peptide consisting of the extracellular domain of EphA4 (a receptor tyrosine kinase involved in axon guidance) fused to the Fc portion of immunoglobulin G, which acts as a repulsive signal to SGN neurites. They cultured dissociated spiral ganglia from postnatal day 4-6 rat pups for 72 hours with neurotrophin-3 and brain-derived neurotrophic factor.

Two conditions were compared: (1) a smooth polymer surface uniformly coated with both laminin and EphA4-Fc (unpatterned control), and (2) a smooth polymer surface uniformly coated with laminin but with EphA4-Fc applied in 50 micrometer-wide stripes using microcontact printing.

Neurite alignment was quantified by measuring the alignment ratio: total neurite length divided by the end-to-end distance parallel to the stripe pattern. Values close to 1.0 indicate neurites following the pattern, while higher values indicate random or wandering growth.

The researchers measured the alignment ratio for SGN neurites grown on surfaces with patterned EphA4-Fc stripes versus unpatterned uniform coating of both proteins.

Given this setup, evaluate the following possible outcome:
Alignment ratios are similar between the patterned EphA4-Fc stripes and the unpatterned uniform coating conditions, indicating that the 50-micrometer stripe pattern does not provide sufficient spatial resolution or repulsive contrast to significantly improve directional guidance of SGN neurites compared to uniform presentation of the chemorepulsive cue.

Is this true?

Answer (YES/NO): NO